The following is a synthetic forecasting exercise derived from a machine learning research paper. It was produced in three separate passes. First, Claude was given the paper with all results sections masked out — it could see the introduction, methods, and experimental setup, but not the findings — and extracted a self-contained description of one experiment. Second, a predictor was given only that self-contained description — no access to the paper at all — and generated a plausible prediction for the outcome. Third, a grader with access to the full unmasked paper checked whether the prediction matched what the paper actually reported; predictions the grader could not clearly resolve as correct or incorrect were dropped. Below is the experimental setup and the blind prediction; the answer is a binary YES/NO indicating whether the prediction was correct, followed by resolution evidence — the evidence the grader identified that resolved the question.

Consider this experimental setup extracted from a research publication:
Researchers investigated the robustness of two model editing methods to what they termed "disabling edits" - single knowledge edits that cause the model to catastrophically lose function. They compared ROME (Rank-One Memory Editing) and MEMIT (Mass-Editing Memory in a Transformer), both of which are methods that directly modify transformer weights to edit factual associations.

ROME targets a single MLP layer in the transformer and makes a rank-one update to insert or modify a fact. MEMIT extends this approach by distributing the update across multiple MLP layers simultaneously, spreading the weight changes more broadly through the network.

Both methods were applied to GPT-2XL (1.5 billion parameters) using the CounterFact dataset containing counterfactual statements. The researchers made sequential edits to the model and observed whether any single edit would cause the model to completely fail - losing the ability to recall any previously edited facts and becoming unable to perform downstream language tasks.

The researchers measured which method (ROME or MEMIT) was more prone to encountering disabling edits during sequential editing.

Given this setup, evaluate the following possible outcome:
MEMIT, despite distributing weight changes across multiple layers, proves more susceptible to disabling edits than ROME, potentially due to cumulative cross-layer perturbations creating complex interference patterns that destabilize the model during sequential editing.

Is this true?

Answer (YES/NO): NO